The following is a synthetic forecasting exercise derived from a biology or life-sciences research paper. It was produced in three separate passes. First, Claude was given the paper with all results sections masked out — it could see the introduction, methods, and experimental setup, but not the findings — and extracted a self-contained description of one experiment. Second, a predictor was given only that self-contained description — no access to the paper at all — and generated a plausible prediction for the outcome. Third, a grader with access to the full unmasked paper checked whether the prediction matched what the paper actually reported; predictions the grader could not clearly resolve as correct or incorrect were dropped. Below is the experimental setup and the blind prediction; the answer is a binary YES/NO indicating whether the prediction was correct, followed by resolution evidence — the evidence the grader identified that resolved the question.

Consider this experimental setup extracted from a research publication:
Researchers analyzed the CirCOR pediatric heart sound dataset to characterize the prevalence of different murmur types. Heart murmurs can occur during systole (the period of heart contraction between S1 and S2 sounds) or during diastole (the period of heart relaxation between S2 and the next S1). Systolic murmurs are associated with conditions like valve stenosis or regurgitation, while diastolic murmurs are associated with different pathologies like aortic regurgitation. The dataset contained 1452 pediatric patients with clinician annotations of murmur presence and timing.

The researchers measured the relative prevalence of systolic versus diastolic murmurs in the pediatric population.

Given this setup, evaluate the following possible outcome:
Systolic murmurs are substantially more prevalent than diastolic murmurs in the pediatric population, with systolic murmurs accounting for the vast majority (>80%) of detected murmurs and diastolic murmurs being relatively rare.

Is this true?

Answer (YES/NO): YES